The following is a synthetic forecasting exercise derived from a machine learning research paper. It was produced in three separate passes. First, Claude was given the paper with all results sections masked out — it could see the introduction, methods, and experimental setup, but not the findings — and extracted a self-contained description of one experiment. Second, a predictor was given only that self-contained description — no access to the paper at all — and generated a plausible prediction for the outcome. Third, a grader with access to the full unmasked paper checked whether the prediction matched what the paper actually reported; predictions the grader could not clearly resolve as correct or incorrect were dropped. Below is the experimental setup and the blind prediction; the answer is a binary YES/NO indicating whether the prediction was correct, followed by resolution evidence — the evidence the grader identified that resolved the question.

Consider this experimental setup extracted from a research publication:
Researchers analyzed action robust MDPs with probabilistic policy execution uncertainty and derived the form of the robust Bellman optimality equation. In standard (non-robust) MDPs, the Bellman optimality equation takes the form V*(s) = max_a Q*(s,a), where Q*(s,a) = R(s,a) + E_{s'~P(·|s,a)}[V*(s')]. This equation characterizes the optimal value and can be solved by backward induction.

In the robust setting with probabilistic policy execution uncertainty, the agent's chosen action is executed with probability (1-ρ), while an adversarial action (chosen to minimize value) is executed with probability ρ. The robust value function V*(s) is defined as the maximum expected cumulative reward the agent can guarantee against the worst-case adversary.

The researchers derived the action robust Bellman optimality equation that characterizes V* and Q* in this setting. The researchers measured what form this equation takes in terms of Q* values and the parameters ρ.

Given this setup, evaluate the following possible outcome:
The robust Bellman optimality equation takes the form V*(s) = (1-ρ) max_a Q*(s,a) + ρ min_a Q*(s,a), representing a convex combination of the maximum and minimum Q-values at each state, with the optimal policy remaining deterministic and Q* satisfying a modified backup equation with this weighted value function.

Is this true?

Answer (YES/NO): YES